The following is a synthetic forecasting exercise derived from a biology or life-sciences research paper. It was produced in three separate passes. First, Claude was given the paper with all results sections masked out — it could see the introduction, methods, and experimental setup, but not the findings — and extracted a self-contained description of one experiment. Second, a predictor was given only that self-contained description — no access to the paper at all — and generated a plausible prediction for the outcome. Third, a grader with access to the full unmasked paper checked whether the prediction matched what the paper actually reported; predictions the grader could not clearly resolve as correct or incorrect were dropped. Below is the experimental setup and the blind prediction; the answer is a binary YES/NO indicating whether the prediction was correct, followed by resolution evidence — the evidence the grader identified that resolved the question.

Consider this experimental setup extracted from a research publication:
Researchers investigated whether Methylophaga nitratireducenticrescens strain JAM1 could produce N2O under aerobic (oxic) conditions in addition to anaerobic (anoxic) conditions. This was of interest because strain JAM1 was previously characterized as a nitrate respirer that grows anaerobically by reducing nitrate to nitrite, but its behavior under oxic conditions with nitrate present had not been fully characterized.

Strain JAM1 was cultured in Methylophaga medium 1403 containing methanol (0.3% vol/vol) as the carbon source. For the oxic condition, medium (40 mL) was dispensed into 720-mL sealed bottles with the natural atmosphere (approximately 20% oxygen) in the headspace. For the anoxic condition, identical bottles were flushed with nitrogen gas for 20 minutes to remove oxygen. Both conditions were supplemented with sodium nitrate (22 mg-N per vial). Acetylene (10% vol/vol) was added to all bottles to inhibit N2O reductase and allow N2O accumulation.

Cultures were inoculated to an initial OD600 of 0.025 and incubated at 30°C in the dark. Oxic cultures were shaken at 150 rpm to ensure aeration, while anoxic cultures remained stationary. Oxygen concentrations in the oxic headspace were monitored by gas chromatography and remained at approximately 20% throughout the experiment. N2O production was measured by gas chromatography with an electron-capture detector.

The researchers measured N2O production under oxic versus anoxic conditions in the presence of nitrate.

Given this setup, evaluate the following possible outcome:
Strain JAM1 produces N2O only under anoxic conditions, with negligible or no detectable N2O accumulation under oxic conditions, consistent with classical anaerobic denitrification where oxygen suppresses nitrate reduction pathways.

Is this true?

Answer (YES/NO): NO